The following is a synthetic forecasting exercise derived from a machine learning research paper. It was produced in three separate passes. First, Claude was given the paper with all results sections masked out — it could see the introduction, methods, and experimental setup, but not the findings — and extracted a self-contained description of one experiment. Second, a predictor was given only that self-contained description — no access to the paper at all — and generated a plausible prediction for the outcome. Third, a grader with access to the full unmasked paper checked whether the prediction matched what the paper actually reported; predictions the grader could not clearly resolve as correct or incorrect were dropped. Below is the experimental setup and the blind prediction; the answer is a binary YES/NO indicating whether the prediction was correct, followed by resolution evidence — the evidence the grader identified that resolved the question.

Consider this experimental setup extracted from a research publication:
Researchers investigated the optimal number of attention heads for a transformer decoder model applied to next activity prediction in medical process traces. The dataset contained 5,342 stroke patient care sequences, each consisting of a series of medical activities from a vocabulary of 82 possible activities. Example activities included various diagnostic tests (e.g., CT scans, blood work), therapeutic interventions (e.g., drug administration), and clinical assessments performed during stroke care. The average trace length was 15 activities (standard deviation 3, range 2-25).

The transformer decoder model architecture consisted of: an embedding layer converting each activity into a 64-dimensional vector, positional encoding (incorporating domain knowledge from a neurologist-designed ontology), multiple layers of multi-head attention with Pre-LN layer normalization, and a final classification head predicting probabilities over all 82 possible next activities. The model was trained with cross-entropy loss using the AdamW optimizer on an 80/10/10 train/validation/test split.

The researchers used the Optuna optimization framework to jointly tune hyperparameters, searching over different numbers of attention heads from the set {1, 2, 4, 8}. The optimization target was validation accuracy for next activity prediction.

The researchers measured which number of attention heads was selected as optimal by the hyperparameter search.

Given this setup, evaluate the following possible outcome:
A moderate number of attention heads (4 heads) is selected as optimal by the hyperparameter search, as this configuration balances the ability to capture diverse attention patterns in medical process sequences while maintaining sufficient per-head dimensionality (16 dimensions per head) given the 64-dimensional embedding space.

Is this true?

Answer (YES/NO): YES